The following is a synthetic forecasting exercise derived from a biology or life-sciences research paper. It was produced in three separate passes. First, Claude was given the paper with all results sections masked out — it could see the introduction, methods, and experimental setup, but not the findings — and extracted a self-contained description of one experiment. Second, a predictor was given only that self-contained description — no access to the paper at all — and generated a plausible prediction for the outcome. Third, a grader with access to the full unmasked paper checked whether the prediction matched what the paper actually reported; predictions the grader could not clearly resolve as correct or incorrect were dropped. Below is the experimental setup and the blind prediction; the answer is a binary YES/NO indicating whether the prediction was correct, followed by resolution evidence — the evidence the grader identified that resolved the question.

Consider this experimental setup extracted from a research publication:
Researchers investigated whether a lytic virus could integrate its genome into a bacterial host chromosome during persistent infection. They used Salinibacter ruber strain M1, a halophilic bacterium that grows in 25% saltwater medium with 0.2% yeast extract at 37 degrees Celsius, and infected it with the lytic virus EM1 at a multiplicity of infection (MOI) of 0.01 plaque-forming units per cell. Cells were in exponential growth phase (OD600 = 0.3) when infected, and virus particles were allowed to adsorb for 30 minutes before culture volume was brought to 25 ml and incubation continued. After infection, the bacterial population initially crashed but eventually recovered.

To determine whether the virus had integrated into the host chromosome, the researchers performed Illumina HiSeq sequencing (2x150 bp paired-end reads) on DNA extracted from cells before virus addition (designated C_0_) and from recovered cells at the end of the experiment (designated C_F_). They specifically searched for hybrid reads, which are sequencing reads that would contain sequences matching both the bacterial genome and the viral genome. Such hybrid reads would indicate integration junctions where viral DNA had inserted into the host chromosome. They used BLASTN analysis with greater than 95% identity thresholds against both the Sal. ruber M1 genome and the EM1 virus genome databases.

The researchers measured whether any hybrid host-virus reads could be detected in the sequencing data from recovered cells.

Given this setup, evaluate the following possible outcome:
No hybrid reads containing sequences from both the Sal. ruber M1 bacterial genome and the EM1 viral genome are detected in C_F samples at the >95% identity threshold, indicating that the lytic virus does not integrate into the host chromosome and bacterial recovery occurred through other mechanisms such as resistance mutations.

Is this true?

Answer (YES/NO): NO